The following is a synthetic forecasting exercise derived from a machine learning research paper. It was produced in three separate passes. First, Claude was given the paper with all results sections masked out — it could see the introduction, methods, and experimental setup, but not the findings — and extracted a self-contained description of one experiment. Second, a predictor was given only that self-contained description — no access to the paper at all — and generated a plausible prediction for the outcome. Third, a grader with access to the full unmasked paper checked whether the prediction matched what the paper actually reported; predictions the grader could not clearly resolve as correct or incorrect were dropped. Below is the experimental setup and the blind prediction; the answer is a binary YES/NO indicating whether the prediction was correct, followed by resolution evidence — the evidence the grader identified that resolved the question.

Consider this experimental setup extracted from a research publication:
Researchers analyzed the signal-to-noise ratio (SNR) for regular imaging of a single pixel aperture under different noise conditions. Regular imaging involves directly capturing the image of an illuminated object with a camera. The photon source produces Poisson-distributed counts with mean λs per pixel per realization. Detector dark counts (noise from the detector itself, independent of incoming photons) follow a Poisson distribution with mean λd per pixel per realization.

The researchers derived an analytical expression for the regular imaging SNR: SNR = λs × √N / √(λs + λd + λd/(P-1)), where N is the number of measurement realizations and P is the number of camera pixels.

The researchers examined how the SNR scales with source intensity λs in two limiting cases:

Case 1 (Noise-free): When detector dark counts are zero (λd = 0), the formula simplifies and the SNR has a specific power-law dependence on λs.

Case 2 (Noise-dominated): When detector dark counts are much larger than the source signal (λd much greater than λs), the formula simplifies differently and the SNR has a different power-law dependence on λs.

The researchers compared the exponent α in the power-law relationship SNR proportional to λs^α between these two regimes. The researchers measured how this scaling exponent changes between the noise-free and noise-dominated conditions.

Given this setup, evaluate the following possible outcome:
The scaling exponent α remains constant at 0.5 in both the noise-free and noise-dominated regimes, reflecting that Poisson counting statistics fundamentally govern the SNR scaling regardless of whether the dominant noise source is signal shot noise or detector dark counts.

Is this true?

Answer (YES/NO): NO